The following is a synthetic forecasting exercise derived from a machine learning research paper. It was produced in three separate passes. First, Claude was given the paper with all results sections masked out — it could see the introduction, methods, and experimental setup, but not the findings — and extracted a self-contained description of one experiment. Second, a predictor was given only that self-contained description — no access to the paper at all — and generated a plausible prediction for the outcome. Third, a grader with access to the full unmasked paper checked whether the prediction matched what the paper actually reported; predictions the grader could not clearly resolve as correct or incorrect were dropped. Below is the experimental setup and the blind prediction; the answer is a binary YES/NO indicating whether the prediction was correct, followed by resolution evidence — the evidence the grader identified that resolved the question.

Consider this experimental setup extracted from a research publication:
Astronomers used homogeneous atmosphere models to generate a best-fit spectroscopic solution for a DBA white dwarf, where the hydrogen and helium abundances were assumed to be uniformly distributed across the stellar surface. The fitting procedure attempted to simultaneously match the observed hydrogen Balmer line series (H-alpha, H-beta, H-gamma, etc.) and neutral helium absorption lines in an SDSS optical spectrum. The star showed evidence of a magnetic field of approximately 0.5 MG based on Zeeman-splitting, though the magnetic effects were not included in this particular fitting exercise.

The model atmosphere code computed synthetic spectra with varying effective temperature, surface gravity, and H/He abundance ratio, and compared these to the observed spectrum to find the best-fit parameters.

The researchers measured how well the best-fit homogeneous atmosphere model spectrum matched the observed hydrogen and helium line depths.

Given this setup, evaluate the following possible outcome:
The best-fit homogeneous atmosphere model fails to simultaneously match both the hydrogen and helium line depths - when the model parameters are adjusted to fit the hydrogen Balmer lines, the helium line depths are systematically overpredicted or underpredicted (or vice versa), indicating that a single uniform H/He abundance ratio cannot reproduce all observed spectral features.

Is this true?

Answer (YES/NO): YES